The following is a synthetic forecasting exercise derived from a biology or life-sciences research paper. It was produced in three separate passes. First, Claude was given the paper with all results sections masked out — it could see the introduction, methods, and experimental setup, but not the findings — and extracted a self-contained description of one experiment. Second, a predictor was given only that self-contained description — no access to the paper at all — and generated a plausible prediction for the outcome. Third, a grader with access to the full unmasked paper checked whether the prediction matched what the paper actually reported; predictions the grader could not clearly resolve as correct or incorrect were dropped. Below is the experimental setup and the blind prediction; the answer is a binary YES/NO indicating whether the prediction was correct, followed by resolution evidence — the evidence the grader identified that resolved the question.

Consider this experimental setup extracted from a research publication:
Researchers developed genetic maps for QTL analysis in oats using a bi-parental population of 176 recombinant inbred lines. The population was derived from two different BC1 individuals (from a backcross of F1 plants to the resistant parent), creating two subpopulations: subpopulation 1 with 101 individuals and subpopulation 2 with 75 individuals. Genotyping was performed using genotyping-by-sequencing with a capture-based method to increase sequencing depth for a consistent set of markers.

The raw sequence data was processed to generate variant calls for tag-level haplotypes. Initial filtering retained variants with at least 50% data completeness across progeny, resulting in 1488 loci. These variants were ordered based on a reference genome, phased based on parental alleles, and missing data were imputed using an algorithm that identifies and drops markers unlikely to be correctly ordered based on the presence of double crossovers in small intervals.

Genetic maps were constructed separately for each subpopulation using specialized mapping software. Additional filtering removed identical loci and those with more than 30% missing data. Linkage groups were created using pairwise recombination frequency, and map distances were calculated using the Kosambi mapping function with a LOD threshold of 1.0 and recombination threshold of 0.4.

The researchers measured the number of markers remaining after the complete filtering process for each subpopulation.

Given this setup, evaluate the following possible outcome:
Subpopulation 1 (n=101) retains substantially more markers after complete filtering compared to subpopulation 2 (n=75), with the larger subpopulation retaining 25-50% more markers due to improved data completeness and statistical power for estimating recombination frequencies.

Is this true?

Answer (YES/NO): YES